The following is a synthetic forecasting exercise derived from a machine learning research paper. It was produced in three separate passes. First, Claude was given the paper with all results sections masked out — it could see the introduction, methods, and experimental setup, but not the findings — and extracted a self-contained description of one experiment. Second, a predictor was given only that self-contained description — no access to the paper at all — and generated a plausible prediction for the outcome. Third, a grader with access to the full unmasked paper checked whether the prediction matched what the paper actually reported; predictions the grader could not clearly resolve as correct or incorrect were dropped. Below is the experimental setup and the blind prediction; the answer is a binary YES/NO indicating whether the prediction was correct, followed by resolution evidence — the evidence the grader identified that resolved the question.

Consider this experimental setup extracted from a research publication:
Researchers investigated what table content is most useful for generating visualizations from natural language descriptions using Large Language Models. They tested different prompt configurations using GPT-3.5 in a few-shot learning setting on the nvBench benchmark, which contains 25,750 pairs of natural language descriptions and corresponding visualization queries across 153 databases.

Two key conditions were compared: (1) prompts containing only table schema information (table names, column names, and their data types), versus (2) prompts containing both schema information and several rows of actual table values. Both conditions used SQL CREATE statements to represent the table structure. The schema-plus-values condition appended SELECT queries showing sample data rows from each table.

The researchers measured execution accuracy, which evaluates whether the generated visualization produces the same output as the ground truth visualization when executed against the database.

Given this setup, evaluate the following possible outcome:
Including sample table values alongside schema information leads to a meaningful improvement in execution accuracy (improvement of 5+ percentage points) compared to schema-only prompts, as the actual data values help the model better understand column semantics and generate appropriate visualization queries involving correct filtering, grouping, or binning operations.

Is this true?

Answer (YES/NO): NO